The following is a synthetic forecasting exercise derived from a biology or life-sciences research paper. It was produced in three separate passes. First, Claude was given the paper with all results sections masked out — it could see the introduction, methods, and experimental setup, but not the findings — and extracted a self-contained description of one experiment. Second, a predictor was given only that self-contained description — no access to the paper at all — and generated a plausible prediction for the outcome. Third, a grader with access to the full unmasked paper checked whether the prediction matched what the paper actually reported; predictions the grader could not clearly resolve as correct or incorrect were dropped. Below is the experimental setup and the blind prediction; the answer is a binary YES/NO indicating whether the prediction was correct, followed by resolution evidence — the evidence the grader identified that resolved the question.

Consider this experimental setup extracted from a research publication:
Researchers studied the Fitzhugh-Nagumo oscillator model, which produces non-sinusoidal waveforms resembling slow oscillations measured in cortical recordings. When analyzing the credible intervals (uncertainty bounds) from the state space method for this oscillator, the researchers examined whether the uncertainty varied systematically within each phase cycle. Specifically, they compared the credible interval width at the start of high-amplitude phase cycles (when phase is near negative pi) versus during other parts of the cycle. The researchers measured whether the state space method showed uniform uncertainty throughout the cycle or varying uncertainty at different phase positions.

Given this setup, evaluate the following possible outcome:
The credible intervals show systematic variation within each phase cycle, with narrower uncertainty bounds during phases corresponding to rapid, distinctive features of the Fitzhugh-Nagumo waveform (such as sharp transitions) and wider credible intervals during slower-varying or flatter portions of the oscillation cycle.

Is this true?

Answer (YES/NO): NO